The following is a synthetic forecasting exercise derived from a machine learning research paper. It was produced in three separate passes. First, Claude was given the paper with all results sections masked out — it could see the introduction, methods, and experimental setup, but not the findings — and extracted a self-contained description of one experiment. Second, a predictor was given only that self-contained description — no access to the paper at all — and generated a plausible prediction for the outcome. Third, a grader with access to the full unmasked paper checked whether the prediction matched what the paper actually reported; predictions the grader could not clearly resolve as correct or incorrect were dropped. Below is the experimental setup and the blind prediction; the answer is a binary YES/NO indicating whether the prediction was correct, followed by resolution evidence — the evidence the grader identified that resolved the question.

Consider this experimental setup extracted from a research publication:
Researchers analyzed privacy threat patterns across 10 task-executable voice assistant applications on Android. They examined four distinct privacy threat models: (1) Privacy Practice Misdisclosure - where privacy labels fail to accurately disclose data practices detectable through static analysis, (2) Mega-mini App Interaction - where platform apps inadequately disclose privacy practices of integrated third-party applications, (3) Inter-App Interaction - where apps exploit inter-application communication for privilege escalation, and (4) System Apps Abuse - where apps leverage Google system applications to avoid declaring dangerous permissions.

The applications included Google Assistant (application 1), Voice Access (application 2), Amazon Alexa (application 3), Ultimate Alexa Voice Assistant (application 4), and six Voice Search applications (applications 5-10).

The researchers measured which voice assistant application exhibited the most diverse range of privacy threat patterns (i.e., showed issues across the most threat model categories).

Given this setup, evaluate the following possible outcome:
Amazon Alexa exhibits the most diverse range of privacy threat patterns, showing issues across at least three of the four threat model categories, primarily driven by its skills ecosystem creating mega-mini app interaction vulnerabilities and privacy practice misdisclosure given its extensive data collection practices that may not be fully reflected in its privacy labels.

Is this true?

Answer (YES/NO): NO